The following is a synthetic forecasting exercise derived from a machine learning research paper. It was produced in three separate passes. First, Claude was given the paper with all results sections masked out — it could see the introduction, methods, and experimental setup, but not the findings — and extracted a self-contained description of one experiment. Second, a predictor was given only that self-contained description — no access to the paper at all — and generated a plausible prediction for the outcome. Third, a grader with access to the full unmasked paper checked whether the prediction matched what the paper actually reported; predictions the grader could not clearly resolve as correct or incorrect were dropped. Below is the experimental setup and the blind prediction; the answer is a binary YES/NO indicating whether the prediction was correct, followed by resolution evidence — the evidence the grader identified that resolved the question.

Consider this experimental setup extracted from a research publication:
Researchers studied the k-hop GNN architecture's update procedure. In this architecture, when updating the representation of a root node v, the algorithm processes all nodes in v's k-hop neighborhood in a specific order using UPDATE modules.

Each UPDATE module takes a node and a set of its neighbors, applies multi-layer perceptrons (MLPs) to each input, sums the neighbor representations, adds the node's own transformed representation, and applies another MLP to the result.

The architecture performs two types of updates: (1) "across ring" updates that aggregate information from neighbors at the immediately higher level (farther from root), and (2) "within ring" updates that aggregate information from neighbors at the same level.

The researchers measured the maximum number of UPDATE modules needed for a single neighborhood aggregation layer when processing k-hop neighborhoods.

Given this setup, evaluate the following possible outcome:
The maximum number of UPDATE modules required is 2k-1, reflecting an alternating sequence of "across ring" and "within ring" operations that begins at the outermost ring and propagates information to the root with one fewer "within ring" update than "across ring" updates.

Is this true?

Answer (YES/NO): NO